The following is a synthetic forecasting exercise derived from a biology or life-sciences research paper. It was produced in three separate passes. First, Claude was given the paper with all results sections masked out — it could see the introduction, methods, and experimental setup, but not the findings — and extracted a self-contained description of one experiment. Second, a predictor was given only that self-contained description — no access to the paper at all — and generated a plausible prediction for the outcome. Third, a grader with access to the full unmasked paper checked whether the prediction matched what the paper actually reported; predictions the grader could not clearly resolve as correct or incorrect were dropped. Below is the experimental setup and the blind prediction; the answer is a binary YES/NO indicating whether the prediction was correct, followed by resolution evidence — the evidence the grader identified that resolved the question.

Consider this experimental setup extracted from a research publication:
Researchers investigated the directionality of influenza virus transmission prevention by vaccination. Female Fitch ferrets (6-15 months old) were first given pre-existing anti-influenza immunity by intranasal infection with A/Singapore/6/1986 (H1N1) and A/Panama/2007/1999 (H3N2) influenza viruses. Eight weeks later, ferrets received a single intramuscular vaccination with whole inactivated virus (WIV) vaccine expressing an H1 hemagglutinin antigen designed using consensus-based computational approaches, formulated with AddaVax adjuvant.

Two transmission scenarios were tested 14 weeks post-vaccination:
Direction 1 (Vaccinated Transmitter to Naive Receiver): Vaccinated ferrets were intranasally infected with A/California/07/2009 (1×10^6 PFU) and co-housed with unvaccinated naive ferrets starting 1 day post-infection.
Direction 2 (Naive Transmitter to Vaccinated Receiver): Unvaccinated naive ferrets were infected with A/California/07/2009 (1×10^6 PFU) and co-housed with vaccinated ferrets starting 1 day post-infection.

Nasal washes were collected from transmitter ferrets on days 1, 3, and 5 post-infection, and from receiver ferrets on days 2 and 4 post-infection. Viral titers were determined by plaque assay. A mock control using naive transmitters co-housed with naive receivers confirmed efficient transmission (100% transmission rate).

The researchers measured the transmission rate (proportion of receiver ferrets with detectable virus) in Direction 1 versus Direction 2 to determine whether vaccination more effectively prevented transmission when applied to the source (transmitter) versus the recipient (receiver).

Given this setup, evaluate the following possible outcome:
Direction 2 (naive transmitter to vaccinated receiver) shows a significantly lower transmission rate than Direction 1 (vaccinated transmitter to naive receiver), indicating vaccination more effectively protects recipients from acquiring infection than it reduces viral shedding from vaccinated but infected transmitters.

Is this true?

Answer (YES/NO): NO